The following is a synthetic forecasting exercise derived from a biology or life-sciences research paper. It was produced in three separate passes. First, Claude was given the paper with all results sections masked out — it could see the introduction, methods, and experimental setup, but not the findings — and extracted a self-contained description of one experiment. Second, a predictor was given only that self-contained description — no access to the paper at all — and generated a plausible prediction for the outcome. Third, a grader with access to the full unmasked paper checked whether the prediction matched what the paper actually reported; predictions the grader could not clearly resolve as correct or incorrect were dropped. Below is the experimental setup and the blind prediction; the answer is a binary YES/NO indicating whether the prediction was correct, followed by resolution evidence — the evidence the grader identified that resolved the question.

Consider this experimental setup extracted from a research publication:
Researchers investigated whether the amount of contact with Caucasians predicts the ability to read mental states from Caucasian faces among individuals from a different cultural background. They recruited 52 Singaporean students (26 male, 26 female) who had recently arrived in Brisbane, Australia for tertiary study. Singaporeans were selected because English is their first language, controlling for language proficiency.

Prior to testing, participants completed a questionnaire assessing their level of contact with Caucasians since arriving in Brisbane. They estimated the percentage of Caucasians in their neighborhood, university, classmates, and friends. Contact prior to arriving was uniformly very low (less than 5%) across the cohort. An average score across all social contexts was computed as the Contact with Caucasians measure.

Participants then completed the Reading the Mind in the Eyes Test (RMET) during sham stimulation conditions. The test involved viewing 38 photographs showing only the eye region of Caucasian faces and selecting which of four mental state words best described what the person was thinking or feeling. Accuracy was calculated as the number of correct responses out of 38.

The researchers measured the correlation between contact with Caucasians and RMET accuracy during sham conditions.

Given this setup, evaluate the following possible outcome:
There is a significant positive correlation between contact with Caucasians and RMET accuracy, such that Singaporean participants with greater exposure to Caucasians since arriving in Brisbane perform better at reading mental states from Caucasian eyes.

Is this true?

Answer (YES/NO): YES